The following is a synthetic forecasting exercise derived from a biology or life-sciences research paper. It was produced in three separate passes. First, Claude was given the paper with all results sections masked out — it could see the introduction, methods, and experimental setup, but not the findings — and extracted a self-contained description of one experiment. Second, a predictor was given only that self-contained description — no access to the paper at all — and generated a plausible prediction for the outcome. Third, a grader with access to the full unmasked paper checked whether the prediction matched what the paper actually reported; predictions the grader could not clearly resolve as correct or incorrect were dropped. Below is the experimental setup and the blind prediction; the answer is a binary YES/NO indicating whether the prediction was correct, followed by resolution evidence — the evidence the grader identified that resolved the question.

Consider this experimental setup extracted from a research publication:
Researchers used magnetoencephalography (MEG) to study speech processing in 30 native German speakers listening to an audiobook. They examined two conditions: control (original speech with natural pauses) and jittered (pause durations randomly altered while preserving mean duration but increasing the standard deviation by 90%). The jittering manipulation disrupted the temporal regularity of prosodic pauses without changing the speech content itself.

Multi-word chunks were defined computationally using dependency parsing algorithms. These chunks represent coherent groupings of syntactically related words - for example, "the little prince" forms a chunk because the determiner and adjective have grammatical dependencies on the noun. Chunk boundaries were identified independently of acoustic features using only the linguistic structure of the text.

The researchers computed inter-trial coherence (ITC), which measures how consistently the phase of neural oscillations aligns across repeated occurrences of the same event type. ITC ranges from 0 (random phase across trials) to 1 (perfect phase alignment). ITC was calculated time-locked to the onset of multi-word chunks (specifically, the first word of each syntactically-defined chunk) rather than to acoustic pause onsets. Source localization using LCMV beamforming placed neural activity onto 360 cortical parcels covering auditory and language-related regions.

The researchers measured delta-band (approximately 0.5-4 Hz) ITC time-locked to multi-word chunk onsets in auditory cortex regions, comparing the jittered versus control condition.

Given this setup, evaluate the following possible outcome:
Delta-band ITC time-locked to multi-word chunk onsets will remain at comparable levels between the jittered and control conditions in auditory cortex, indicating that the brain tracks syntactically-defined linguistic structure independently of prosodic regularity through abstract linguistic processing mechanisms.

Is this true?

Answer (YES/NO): YES